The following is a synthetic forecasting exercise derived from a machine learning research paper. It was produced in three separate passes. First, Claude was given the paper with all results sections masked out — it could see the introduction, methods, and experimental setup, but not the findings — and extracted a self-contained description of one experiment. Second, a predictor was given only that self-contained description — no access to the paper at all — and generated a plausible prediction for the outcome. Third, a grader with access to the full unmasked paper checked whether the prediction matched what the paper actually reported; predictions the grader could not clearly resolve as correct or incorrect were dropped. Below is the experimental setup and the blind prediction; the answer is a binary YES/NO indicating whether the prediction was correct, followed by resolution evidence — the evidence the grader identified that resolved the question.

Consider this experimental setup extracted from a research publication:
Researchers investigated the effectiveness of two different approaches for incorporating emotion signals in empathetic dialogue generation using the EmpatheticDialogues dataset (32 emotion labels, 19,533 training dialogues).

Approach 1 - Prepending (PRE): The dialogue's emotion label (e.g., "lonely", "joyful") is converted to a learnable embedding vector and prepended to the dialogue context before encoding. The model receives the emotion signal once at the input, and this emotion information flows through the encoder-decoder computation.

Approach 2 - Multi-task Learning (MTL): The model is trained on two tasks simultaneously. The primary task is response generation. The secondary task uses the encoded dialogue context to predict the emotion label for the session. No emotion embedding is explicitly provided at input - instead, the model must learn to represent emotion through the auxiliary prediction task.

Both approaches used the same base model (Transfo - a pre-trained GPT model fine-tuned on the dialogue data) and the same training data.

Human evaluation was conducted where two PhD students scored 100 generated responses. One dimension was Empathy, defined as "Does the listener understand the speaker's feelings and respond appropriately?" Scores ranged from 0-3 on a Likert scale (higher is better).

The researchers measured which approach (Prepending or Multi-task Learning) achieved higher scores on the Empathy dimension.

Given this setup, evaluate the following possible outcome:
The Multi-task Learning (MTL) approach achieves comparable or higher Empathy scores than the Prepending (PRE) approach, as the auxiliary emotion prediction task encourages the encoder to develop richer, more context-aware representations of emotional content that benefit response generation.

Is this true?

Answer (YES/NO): NO